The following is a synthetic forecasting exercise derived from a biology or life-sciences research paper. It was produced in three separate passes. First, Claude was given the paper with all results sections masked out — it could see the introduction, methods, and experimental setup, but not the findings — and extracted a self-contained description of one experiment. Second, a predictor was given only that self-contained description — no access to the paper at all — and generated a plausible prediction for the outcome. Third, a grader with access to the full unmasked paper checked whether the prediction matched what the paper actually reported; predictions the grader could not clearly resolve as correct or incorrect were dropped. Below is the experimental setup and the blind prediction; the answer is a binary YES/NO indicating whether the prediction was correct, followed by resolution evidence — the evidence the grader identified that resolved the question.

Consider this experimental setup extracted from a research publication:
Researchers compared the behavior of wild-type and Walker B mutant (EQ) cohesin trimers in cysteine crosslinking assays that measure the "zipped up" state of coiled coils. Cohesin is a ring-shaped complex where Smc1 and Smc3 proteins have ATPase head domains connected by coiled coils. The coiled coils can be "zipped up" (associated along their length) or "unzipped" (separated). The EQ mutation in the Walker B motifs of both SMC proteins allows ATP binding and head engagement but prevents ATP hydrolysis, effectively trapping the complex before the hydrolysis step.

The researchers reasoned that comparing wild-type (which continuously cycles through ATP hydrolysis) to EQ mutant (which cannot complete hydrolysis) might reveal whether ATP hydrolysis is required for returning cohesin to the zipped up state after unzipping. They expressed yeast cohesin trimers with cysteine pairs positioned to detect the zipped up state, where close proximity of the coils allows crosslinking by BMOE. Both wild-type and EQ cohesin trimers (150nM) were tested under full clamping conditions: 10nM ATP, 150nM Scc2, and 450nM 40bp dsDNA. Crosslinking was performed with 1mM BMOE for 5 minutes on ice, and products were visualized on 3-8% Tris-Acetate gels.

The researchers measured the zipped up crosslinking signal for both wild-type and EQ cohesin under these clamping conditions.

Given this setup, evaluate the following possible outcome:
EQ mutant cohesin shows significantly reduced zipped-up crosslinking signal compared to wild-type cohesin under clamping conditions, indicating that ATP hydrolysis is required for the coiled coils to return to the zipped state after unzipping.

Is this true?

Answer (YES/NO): YES